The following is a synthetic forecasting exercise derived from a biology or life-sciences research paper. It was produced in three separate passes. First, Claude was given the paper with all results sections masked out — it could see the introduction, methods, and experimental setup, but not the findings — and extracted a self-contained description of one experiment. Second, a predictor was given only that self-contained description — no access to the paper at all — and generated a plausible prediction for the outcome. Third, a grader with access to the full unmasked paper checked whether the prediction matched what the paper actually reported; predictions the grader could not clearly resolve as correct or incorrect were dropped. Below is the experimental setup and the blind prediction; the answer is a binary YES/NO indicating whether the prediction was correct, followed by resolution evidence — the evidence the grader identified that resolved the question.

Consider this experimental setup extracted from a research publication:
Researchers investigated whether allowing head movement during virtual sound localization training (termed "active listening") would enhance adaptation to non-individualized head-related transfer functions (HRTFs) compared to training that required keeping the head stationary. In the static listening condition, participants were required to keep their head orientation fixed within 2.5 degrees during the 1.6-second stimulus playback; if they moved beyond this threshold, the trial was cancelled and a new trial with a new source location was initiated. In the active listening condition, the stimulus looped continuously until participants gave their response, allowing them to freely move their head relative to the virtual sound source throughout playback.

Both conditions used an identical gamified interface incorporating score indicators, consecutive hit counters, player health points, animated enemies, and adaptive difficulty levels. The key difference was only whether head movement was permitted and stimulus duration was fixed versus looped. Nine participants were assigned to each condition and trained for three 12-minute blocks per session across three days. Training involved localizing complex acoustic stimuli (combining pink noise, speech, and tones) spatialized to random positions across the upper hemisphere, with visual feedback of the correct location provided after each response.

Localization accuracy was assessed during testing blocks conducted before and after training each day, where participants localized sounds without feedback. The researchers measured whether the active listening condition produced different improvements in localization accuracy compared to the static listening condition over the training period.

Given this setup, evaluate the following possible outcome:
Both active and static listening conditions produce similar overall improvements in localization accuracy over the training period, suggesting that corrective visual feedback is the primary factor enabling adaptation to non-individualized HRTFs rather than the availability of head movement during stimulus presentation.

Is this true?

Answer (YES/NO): NO